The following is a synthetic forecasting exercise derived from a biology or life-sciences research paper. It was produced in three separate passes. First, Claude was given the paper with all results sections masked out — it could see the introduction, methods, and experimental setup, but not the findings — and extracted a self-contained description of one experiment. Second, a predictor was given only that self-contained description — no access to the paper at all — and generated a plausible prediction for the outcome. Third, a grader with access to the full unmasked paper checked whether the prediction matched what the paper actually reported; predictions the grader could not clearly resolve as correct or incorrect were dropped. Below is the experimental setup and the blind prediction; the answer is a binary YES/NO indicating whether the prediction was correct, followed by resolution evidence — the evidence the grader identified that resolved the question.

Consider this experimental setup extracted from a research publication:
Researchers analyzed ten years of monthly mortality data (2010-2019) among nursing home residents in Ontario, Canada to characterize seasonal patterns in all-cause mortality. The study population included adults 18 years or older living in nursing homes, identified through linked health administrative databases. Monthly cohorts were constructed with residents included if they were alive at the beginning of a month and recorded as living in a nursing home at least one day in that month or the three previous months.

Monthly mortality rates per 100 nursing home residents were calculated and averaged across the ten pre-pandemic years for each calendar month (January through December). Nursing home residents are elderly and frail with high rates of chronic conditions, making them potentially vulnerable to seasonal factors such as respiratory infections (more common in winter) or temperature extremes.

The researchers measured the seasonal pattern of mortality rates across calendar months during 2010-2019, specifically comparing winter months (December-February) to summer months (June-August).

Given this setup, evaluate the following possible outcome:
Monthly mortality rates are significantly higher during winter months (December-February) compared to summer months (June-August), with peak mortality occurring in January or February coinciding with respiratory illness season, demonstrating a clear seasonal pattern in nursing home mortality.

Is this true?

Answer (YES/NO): NO